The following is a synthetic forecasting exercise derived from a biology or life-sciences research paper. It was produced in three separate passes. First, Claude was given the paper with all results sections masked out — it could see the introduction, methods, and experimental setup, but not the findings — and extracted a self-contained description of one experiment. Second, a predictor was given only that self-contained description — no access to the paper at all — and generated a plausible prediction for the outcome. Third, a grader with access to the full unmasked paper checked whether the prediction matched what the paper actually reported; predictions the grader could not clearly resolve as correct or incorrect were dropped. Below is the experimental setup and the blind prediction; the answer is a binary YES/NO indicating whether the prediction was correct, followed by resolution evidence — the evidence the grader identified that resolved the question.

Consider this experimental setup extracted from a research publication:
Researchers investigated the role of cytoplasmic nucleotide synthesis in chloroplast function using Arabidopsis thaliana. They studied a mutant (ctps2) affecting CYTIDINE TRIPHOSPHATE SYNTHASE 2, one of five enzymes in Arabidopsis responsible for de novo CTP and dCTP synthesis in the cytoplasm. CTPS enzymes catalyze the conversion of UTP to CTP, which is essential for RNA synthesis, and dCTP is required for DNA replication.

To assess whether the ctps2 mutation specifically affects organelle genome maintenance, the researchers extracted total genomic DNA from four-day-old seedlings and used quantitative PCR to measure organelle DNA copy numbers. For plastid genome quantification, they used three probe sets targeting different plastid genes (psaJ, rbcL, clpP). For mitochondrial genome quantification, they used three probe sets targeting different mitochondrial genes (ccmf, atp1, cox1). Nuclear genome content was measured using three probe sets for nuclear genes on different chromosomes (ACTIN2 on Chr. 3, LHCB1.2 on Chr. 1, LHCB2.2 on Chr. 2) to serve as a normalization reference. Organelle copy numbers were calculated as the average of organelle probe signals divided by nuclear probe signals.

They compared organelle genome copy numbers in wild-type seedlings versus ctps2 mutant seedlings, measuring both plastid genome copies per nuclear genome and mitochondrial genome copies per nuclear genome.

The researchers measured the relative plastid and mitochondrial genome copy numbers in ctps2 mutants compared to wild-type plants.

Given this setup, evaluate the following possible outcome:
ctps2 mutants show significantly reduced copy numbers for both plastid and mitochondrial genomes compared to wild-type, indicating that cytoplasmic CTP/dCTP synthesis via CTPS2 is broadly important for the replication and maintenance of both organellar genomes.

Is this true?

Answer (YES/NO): NO